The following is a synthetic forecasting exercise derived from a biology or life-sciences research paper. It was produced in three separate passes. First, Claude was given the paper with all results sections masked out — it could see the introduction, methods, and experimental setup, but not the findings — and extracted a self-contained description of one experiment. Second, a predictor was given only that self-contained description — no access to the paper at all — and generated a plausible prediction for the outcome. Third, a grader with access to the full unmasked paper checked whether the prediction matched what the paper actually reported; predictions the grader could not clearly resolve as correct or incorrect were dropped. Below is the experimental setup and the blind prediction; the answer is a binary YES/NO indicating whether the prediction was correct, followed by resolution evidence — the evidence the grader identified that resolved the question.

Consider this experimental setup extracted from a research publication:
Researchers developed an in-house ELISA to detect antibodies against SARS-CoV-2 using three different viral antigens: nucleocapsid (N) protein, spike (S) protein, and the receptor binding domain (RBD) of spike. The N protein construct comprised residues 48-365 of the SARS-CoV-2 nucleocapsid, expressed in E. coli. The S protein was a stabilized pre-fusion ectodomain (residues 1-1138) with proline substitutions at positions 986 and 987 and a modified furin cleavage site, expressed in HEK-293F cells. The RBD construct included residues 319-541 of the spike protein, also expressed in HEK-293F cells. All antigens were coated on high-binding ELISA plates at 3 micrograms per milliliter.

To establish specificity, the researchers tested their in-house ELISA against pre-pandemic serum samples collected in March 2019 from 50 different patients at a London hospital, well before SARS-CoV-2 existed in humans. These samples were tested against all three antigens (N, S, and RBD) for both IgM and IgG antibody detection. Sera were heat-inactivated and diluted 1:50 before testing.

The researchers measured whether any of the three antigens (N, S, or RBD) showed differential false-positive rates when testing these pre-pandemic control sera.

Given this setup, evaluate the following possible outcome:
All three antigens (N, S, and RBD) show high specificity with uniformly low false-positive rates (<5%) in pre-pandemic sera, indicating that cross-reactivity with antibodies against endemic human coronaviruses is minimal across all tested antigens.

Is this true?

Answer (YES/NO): NO